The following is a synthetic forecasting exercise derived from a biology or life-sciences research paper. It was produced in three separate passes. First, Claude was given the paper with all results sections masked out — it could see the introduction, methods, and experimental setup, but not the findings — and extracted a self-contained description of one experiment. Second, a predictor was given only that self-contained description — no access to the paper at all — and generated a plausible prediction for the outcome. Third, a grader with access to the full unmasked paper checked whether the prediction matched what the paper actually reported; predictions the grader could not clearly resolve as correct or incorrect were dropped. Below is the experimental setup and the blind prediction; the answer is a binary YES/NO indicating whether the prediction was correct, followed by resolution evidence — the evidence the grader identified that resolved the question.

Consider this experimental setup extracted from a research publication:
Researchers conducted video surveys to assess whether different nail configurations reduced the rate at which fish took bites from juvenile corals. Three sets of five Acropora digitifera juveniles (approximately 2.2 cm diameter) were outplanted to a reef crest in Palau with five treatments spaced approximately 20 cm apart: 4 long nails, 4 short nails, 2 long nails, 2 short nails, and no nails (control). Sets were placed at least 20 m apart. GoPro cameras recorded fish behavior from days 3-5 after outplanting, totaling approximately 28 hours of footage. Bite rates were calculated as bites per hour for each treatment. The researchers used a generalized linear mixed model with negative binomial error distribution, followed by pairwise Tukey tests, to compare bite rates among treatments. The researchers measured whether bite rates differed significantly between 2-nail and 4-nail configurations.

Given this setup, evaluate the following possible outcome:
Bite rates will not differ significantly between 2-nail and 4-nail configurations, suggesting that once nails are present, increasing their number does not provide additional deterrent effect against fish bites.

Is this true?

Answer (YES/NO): NO